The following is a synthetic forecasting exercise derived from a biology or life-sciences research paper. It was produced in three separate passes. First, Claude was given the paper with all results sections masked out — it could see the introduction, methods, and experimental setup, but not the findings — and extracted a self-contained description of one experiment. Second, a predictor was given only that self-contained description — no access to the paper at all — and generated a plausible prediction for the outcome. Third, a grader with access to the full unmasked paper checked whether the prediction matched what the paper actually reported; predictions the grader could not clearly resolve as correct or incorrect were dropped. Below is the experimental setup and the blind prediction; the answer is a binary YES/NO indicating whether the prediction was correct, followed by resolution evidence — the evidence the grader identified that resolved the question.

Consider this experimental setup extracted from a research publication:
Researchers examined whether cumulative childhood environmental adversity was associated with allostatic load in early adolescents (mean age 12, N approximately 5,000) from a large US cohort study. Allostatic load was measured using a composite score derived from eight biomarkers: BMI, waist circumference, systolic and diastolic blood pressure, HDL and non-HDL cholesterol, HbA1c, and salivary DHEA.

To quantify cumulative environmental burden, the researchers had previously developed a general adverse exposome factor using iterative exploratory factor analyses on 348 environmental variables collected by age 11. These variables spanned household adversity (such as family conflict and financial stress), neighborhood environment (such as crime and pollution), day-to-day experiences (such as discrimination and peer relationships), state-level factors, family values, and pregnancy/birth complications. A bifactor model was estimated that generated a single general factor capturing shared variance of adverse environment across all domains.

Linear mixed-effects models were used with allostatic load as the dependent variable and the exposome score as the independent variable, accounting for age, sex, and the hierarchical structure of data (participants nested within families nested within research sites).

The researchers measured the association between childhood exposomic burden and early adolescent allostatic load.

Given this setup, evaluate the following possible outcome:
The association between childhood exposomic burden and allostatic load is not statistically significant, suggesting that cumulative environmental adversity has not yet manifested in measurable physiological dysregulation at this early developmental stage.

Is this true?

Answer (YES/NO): NO